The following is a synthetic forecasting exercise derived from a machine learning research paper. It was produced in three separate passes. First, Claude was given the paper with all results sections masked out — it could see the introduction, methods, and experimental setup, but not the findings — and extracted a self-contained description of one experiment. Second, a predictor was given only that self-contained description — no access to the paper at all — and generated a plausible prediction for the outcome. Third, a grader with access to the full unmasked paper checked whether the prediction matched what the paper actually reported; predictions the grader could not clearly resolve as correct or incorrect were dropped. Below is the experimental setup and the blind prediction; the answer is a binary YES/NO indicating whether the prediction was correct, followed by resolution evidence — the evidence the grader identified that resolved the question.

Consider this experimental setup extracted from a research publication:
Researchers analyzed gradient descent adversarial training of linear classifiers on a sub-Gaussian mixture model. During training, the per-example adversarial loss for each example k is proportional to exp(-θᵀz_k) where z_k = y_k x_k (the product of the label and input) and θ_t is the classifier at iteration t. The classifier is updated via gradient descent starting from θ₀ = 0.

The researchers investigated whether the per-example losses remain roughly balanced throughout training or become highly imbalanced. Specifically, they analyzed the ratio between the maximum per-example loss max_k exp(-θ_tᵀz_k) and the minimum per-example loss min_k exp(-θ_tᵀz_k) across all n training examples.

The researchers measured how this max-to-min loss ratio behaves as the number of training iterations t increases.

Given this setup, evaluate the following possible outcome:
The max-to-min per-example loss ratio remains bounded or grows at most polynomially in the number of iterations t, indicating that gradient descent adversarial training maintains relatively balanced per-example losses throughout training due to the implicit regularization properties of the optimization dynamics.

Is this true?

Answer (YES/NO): YES